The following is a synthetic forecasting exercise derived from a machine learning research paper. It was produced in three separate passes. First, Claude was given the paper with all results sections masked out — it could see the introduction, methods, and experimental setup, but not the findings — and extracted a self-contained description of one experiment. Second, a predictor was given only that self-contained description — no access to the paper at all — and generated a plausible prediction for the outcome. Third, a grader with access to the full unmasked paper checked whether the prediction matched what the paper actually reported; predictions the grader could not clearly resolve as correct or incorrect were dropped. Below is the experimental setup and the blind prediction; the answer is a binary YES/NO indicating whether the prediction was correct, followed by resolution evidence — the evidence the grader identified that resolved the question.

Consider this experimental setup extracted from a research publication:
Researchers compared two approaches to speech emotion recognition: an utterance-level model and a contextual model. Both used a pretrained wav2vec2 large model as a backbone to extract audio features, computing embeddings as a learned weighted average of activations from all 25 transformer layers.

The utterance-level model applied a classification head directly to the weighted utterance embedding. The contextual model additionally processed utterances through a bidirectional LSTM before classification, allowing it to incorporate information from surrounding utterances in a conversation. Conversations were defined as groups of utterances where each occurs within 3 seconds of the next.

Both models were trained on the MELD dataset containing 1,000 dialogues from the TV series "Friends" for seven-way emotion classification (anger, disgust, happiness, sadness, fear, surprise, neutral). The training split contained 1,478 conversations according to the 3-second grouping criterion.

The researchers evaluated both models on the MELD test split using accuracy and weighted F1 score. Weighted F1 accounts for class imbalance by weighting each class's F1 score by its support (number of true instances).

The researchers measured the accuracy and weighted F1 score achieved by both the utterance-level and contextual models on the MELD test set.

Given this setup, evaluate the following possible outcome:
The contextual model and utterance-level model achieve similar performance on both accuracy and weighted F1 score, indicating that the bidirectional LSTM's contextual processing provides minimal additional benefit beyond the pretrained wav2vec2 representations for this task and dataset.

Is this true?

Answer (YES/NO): YES